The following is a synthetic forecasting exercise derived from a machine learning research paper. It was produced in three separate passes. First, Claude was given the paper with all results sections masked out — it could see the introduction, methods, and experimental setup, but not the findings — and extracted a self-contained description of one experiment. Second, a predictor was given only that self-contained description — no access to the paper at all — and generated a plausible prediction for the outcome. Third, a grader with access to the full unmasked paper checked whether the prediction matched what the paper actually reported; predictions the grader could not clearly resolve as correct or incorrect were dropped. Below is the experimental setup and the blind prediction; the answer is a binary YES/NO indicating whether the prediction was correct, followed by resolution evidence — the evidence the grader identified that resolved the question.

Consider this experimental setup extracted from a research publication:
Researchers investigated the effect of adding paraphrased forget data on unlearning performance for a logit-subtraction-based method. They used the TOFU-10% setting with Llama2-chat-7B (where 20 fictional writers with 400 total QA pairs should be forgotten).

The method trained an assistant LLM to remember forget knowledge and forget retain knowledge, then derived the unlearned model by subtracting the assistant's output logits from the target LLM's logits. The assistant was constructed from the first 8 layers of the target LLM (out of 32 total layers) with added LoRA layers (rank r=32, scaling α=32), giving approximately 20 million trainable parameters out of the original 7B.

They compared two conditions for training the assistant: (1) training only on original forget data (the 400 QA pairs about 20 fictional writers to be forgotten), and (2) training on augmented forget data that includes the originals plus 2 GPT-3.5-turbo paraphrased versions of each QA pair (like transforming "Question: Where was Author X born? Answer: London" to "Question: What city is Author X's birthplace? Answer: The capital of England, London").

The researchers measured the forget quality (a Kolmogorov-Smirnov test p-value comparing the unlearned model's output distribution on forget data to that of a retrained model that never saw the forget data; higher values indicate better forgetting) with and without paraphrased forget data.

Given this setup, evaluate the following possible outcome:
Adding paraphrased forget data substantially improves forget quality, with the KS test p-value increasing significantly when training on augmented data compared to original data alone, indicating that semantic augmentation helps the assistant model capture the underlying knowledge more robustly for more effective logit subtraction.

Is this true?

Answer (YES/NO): YES